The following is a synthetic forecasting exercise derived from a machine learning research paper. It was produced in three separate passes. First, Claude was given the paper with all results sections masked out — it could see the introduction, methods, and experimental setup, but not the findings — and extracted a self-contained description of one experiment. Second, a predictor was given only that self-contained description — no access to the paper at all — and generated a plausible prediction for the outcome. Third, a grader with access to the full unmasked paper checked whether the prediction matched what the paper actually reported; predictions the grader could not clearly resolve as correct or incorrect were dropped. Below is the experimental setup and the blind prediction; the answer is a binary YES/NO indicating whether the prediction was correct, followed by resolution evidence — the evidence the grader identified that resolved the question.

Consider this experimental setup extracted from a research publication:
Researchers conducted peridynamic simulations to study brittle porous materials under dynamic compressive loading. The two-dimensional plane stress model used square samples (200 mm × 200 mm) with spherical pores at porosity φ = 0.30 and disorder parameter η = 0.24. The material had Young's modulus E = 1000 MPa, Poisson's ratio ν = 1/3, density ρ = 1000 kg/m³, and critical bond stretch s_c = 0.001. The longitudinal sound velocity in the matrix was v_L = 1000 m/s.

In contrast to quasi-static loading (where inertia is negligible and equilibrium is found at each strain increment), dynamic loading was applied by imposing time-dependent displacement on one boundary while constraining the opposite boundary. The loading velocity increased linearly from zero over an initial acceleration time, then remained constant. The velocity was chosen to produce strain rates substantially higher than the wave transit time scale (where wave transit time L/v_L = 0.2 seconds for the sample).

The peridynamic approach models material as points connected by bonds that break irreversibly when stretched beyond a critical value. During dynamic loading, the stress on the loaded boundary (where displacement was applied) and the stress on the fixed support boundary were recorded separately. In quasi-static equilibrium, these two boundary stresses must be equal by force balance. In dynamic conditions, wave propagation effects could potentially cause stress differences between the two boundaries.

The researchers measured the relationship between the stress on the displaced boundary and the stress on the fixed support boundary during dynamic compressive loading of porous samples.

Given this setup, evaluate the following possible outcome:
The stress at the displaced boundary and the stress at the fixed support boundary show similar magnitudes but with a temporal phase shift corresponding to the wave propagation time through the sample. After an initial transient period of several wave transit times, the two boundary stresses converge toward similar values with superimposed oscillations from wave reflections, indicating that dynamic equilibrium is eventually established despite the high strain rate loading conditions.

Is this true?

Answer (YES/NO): YES